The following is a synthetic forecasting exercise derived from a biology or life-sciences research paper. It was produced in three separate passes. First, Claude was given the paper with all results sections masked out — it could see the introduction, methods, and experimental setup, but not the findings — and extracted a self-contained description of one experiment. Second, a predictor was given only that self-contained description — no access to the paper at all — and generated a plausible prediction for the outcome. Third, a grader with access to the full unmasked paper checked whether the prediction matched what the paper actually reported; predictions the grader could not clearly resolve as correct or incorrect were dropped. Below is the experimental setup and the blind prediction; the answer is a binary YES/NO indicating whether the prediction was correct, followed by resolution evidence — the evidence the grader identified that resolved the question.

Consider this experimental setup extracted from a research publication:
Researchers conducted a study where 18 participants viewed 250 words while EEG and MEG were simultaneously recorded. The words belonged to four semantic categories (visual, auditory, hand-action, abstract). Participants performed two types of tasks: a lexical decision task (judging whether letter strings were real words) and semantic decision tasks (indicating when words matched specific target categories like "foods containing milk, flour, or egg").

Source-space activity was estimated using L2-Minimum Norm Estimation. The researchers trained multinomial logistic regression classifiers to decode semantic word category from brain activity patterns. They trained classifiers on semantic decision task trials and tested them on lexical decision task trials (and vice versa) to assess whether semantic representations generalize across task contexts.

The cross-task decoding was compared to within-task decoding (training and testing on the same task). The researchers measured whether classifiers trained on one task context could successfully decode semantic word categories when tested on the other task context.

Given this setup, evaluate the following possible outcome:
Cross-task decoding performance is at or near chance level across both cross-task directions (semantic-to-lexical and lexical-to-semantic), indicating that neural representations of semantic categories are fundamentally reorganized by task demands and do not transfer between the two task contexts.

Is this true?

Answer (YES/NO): NO